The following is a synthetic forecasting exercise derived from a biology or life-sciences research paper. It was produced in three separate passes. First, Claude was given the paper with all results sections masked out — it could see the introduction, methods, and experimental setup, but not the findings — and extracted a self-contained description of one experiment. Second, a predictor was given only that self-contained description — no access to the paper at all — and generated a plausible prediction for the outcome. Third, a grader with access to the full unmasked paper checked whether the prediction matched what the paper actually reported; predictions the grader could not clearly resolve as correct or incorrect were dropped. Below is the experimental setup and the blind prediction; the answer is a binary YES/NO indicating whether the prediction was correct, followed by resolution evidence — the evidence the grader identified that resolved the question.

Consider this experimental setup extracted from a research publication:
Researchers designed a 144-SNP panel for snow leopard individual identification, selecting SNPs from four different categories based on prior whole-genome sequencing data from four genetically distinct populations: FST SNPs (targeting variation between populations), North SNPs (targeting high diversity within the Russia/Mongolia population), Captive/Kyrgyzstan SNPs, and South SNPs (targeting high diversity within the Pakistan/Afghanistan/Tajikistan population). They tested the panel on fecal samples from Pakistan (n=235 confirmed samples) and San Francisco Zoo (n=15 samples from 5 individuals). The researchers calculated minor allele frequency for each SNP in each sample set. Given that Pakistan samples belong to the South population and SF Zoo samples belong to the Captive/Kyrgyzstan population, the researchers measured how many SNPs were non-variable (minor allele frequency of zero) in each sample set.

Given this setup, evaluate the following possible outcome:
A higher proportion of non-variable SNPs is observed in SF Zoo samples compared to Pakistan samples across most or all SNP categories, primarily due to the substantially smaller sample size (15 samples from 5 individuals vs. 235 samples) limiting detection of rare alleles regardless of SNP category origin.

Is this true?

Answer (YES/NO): NO